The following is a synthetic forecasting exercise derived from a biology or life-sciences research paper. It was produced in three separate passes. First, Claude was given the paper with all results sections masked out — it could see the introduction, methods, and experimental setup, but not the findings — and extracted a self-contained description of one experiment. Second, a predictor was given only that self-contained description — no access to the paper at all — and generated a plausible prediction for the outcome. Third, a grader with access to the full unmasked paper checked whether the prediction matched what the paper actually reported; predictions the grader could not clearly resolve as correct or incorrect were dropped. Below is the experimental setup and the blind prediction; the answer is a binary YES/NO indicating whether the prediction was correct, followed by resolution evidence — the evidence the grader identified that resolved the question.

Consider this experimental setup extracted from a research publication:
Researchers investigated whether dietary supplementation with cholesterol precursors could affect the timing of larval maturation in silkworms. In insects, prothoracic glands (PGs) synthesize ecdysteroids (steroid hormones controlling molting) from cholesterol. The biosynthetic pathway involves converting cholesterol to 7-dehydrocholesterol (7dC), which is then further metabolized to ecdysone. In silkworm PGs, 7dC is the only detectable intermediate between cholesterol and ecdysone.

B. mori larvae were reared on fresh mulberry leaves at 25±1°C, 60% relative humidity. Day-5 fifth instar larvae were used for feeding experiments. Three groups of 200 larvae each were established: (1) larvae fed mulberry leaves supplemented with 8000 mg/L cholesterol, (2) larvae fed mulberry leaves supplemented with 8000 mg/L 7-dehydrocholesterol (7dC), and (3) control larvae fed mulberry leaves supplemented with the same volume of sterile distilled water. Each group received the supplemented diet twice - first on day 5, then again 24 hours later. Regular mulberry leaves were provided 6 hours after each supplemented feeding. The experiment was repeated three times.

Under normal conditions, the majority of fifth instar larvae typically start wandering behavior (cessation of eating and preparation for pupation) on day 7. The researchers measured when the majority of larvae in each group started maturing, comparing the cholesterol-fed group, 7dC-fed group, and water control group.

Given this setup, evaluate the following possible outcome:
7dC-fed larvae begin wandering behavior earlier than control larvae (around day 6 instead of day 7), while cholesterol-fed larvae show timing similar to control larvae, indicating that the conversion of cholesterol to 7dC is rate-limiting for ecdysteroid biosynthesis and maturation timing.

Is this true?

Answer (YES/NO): NO